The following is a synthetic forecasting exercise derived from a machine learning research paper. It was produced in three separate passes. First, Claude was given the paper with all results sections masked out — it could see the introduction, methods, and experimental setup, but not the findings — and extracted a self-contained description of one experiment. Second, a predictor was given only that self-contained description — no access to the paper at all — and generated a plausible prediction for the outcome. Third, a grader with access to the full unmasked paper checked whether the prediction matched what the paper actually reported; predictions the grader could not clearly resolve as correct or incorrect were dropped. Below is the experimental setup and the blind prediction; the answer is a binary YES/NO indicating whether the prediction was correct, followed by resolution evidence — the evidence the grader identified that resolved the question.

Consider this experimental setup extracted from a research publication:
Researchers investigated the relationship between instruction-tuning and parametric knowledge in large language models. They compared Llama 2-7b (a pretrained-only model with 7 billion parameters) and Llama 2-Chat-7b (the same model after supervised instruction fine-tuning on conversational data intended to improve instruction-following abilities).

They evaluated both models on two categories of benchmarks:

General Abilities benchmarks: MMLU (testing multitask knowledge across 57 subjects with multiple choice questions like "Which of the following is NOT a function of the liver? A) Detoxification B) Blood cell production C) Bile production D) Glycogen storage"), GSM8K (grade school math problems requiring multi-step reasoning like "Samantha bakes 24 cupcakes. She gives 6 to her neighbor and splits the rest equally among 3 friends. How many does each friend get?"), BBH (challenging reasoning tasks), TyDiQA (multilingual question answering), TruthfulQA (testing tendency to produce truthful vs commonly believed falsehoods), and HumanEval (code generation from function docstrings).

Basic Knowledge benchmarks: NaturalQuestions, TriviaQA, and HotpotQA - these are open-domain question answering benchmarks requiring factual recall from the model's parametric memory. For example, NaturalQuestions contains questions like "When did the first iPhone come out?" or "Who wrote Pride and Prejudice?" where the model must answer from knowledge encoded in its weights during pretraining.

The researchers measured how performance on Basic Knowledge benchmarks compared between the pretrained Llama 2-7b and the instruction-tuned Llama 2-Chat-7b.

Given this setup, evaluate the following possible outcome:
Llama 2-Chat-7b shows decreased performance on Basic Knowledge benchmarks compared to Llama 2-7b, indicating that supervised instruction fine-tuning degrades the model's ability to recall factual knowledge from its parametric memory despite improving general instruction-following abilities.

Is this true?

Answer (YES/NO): YES